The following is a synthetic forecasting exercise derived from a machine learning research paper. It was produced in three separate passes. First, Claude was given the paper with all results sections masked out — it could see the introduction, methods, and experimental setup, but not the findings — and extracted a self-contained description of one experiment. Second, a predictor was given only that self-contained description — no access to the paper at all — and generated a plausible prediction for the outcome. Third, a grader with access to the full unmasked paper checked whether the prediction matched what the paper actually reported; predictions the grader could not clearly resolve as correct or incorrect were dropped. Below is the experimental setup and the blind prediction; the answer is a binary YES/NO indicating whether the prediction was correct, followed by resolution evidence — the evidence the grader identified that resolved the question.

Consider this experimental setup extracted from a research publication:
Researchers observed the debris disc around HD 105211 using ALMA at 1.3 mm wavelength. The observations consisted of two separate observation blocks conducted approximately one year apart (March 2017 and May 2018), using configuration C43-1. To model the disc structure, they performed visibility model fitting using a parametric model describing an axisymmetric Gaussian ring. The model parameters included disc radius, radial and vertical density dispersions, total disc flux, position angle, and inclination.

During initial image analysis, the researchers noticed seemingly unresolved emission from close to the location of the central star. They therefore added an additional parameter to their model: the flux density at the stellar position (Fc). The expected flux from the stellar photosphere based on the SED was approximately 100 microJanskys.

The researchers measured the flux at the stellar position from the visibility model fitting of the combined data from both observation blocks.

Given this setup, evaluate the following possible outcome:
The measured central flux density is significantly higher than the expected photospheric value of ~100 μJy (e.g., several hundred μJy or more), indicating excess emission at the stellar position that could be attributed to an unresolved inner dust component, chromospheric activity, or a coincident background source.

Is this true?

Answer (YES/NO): NO